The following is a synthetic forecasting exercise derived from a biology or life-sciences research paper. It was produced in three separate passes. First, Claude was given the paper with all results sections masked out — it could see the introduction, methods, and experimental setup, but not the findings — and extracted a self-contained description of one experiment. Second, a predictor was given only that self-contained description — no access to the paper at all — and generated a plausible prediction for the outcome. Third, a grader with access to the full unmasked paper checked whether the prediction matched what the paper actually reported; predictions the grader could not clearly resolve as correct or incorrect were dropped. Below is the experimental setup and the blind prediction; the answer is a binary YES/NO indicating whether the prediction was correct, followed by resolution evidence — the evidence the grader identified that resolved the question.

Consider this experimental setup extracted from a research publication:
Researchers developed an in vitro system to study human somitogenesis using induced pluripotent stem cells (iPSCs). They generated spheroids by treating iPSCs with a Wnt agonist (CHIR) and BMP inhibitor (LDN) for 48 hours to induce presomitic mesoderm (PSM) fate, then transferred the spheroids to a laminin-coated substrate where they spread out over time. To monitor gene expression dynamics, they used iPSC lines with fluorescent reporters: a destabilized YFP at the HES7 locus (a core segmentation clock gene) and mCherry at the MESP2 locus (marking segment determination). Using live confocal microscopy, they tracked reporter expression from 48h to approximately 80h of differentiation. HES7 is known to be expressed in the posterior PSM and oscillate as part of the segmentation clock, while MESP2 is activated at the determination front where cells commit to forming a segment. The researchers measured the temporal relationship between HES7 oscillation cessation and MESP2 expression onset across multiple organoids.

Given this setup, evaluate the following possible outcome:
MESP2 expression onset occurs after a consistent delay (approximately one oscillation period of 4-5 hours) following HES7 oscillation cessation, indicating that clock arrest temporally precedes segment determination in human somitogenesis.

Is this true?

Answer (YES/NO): NO